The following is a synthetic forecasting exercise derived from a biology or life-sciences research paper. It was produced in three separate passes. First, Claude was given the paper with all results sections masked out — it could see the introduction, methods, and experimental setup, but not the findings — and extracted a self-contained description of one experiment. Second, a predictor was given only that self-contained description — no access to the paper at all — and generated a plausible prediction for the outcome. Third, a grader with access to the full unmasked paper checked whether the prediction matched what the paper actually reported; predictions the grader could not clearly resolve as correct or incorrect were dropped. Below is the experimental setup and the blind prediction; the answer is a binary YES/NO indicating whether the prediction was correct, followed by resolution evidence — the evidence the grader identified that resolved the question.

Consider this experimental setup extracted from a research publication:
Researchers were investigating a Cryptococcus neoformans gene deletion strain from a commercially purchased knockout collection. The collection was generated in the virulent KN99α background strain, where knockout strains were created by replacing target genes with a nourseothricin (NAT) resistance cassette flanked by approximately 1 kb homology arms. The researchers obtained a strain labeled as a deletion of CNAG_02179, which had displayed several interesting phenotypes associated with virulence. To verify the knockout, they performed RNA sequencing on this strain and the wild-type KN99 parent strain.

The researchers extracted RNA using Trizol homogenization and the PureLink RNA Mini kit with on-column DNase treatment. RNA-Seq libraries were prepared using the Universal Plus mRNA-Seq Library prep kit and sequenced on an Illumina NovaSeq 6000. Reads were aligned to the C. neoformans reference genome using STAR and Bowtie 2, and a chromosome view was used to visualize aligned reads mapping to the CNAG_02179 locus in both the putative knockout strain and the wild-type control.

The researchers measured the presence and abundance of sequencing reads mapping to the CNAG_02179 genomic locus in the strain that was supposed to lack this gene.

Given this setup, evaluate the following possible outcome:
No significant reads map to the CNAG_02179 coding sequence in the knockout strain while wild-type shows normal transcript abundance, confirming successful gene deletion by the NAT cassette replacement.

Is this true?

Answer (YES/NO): NO